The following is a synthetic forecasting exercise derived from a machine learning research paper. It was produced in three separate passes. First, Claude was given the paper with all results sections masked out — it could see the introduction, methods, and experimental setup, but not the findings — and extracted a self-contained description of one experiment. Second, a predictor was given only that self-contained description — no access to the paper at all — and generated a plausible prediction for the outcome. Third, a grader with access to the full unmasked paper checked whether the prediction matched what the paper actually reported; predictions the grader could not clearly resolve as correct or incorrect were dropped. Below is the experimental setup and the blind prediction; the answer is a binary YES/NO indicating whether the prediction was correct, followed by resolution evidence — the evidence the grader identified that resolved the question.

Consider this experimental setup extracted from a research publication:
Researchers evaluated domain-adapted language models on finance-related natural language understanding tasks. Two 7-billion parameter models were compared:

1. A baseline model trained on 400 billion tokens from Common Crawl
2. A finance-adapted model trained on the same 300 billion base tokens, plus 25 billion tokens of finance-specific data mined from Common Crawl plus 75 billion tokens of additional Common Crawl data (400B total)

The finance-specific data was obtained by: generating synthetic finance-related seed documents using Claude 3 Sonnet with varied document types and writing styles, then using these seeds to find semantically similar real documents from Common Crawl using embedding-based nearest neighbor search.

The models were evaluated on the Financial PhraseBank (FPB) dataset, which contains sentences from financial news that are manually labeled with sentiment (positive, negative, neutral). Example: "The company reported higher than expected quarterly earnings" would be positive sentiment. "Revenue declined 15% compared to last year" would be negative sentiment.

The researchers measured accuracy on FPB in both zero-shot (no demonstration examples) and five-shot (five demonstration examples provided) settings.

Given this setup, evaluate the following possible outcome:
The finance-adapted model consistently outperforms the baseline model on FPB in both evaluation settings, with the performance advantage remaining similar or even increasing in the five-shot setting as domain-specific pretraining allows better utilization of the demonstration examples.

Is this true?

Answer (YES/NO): NO